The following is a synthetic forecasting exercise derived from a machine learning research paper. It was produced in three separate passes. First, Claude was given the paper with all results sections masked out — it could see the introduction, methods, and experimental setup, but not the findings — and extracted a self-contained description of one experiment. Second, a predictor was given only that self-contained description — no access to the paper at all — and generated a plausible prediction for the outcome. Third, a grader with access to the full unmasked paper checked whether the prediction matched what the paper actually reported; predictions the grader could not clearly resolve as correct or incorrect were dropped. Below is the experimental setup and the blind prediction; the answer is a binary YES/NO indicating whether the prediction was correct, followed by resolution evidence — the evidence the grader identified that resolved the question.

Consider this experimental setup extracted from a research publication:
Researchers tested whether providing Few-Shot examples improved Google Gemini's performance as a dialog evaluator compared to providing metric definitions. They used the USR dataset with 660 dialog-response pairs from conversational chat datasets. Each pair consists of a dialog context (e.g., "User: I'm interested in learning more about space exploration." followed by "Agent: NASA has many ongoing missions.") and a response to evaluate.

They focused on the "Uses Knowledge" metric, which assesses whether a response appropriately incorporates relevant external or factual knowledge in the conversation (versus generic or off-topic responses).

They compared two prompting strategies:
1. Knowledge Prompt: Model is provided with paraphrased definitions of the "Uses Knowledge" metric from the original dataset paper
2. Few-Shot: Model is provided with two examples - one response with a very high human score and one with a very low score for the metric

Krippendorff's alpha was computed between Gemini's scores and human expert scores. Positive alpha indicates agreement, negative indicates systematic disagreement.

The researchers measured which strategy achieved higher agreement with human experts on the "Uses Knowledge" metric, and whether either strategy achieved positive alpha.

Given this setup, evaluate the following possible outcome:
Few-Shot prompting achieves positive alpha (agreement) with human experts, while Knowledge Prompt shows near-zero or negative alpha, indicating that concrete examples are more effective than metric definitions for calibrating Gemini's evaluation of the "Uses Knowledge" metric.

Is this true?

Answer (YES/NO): YES